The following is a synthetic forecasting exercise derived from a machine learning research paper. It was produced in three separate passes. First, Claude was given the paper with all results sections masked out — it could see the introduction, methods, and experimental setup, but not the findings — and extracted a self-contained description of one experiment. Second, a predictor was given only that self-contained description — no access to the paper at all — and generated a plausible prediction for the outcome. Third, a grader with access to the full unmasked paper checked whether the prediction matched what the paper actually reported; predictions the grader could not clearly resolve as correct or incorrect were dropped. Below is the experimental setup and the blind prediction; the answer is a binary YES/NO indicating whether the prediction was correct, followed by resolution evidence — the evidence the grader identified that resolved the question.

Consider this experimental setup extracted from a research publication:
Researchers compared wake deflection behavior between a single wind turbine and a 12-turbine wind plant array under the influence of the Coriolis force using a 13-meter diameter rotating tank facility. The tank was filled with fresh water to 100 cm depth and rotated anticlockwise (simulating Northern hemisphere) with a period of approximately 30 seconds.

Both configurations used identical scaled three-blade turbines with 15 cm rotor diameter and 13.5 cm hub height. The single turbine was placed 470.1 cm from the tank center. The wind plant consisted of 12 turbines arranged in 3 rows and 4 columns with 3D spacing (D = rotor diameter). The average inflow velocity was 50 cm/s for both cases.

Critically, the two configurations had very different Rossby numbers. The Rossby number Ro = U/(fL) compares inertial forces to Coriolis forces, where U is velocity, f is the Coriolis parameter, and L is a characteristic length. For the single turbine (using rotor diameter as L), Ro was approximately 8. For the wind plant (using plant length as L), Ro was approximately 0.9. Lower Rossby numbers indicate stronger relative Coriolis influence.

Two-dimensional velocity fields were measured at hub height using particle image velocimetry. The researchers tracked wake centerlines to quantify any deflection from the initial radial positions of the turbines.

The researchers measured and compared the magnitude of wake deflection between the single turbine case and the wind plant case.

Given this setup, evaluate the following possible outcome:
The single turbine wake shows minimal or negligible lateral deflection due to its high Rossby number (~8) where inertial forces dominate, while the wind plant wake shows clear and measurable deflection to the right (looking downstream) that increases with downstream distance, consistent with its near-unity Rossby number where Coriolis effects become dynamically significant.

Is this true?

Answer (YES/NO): NO